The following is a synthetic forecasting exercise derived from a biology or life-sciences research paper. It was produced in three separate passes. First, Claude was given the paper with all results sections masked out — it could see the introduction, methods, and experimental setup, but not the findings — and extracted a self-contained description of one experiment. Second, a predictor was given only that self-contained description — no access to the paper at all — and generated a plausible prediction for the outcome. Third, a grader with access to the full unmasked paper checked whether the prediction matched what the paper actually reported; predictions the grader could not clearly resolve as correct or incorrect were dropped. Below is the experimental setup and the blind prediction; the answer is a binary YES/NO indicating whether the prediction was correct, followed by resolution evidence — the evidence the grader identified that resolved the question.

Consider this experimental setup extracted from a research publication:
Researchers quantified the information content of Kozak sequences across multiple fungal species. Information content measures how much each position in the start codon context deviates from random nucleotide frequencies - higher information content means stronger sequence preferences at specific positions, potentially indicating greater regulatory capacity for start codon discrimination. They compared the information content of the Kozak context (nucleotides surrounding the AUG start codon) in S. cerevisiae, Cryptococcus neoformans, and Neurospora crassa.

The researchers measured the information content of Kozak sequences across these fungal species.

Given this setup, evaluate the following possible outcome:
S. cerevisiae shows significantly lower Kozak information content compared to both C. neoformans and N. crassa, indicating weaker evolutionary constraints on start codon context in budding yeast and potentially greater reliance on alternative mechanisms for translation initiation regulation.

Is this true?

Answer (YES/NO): YES